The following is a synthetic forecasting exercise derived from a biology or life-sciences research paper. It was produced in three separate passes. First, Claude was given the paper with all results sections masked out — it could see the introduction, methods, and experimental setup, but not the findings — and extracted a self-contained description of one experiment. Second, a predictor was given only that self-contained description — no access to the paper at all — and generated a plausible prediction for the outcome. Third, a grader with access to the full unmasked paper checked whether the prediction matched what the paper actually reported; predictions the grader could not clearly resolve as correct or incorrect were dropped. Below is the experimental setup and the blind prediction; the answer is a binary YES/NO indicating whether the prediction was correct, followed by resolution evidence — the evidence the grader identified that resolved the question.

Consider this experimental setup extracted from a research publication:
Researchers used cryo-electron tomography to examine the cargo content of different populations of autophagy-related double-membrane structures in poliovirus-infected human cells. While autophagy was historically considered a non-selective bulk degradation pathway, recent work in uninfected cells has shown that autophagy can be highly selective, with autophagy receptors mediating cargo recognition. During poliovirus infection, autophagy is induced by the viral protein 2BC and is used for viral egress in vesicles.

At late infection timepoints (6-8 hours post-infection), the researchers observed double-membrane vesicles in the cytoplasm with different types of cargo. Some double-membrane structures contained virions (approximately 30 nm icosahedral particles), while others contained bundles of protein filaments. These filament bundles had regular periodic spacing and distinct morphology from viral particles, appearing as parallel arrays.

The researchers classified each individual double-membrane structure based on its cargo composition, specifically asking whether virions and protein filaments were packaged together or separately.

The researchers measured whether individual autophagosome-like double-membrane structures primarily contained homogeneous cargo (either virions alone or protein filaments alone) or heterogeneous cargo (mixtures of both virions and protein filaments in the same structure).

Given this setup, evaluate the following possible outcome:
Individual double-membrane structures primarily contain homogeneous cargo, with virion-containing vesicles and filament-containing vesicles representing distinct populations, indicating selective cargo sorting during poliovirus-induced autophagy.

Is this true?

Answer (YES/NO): YES